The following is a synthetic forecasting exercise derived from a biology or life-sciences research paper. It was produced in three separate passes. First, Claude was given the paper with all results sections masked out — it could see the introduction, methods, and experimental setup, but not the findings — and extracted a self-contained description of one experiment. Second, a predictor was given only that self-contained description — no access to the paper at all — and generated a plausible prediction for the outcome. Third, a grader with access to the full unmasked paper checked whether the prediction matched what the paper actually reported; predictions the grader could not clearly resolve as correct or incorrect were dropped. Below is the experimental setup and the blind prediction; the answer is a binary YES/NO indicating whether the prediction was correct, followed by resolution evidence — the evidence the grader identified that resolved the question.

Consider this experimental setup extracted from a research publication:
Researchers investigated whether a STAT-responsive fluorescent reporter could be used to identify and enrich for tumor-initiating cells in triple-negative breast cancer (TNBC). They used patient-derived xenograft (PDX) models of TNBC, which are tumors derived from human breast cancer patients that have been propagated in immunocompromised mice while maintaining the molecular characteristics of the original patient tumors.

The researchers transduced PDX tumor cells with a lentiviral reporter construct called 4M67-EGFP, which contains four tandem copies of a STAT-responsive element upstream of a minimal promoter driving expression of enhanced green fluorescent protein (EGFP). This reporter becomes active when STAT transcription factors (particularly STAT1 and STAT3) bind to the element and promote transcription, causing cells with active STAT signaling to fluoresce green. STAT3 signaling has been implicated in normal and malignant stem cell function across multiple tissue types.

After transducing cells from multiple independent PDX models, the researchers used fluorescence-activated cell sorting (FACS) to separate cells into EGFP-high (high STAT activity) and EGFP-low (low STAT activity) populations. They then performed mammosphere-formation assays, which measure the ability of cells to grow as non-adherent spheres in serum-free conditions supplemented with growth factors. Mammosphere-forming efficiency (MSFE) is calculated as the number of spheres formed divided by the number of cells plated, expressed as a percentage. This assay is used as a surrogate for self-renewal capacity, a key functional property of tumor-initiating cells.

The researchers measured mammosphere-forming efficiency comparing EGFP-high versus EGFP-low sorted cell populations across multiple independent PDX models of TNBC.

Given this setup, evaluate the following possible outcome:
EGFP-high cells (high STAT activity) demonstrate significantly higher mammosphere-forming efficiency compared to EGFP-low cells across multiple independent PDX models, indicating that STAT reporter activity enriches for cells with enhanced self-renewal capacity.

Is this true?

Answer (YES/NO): NO